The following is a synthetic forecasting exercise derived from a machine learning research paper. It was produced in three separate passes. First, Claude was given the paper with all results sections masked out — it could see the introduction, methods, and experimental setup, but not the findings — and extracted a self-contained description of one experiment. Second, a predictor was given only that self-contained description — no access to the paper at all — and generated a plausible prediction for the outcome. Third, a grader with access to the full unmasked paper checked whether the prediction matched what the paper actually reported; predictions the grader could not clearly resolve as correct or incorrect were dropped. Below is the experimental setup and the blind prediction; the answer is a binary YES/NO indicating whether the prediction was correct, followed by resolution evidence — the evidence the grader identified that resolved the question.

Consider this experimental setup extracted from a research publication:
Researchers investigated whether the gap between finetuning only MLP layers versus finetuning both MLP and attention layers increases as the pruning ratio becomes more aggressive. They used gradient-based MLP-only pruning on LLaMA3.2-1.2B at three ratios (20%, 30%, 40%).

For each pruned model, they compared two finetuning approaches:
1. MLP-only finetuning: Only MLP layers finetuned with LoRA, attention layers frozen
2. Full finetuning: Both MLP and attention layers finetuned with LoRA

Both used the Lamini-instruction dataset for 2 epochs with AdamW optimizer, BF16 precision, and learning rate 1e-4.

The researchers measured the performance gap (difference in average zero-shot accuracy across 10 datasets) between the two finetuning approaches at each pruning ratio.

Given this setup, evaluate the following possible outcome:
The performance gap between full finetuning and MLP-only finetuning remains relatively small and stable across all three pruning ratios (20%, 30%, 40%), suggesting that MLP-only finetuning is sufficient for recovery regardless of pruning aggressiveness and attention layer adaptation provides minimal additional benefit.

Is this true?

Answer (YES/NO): NO